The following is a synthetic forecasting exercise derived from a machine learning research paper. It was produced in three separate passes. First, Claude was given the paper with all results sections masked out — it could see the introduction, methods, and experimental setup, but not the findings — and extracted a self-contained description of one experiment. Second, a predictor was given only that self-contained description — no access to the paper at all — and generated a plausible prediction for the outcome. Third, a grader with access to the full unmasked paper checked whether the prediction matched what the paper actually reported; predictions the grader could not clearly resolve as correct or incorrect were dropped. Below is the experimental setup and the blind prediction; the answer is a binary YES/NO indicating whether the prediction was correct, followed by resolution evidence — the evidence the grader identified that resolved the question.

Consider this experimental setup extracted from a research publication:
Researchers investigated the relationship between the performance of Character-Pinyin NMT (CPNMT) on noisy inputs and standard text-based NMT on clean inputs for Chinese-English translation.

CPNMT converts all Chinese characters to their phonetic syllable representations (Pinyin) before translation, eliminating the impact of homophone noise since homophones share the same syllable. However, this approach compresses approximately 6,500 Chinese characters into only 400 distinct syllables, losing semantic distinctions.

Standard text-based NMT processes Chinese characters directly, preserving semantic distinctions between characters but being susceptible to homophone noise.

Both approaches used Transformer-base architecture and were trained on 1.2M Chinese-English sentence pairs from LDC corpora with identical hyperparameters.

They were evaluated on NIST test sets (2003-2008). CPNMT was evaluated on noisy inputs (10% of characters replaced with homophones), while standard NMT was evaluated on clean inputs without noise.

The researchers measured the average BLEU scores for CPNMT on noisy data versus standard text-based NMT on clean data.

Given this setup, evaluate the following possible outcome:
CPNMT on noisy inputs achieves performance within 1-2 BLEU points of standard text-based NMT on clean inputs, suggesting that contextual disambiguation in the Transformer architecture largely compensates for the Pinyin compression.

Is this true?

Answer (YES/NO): NO